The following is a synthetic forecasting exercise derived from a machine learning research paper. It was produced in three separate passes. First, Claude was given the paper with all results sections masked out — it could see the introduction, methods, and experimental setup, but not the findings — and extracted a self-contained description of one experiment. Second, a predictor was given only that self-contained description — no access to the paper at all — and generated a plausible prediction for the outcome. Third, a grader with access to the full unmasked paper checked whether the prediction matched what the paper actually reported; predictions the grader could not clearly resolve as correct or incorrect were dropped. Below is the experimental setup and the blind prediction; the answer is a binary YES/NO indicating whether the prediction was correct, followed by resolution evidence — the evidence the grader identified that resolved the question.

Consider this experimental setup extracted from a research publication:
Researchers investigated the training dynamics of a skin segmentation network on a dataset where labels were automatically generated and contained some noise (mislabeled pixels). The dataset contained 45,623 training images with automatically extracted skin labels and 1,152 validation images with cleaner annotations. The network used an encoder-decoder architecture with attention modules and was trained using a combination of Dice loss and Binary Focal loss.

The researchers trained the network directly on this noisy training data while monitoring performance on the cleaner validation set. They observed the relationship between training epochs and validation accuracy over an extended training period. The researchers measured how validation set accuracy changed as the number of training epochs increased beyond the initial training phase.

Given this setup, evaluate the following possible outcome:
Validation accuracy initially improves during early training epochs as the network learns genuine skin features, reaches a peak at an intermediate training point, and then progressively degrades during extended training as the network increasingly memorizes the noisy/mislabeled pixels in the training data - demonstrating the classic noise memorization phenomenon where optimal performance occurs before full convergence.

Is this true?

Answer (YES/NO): YES